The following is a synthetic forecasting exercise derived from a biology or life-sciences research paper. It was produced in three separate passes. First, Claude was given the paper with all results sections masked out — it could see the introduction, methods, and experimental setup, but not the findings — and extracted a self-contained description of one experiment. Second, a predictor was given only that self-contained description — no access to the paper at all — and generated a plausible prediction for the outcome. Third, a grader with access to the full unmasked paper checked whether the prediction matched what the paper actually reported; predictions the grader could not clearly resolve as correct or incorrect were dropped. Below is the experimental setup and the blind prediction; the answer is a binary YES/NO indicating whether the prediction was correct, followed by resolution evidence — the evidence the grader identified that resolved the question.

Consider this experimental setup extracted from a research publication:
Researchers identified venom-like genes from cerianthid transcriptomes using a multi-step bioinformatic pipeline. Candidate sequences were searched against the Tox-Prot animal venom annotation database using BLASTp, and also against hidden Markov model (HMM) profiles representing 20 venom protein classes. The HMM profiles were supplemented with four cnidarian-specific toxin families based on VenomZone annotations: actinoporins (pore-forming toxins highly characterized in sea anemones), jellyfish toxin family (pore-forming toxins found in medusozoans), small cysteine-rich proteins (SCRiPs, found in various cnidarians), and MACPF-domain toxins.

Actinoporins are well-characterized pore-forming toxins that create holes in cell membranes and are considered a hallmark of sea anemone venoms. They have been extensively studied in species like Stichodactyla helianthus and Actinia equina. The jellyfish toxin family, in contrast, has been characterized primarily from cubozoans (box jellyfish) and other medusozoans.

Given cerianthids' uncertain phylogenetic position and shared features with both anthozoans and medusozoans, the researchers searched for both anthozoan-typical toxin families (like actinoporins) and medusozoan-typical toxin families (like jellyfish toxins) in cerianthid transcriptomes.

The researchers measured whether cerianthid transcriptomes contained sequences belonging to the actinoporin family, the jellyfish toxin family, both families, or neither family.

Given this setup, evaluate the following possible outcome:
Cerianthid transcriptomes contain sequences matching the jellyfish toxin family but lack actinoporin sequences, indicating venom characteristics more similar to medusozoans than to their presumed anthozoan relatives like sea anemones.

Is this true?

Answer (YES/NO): NO